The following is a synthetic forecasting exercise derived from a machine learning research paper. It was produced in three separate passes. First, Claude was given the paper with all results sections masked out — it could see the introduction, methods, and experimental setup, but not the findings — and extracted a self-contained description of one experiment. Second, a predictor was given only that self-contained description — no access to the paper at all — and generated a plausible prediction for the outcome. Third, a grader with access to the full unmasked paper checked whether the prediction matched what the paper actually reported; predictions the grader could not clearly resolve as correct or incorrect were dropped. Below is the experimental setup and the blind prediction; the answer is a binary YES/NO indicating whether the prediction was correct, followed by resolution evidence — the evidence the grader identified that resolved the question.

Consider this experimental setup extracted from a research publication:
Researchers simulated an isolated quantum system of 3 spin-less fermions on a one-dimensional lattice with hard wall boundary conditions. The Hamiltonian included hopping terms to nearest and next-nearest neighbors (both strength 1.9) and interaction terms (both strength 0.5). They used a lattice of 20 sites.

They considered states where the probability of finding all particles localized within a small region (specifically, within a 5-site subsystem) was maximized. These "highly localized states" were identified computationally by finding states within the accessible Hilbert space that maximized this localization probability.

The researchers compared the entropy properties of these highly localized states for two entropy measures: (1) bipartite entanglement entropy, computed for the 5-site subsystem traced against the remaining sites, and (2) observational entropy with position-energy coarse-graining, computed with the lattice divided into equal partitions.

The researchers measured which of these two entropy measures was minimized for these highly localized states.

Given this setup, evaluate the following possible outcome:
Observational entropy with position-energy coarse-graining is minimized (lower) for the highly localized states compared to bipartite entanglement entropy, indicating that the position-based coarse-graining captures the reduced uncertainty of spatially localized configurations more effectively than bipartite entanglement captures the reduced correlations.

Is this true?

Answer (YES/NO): YES